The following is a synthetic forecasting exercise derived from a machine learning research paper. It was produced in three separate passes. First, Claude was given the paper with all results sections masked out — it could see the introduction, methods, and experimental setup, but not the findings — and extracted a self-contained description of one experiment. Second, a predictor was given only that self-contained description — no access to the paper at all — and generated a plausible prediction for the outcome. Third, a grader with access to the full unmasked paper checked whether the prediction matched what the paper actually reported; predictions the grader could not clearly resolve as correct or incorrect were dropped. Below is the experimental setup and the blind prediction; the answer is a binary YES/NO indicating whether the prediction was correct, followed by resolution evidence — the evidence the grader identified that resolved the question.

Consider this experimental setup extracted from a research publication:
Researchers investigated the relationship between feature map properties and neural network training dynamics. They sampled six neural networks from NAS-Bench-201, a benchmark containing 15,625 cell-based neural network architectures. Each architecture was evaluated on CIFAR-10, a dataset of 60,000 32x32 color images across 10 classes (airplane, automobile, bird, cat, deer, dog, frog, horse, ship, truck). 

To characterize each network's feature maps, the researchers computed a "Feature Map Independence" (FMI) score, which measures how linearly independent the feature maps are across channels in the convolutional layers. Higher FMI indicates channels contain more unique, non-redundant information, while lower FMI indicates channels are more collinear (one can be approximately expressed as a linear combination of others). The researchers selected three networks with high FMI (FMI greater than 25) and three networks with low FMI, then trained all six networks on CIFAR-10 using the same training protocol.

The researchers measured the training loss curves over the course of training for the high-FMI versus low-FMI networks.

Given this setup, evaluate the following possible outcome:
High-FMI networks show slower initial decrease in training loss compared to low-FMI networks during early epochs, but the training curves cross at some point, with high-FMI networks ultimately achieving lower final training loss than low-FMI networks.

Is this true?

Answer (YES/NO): NO